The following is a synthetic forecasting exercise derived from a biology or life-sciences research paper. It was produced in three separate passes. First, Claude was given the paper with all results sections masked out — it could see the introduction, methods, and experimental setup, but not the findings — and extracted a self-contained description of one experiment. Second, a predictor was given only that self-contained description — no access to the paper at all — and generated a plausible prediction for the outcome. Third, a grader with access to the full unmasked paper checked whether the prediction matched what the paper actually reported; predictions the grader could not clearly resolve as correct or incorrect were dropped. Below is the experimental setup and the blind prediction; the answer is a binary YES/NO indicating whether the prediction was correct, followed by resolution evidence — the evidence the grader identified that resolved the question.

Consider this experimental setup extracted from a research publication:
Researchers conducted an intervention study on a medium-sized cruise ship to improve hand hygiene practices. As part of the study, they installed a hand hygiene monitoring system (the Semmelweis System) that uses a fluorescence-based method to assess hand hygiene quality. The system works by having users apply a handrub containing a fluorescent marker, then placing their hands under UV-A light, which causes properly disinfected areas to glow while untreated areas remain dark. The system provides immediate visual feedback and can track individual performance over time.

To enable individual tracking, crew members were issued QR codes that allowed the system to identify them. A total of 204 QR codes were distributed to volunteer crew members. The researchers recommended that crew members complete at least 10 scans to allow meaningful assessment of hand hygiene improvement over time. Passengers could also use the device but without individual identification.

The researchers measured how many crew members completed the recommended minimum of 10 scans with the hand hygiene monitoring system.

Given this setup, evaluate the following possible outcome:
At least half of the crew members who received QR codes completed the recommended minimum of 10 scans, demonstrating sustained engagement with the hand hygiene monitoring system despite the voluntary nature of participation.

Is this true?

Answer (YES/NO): NO